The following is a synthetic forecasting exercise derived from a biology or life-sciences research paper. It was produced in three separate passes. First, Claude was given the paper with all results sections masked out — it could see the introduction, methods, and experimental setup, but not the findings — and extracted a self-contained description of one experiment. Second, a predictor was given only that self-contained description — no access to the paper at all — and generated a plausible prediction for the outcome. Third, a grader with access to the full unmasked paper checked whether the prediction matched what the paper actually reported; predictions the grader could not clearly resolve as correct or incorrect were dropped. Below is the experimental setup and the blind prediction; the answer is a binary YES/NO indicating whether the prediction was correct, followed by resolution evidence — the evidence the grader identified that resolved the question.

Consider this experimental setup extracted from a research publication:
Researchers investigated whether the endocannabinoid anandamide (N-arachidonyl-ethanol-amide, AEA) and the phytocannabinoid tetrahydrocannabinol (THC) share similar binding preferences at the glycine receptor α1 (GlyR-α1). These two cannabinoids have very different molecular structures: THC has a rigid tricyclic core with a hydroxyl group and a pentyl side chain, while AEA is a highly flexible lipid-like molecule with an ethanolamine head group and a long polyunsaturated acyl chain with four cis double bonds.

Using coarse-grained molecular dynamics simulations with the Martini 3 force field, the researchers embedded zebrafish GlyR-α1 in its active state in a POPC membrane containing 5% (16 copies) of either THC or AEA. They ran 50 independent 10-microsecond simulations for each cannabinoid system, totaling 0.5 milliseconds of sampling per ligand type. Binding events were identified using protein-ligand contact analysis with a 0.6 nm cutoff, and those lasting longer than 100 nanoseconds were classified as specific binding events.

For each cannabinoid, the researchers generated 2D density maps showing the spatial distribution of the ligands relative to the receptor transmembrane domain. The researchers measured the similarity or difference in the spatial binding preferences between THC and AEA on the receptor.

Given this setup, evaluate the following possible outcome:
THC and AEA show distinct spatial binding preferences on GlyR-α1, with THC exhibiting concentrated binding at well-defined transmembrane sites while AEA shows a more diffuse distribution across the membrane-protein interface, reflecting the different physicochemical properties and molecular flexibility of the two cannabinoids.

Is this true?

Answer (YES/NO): NO